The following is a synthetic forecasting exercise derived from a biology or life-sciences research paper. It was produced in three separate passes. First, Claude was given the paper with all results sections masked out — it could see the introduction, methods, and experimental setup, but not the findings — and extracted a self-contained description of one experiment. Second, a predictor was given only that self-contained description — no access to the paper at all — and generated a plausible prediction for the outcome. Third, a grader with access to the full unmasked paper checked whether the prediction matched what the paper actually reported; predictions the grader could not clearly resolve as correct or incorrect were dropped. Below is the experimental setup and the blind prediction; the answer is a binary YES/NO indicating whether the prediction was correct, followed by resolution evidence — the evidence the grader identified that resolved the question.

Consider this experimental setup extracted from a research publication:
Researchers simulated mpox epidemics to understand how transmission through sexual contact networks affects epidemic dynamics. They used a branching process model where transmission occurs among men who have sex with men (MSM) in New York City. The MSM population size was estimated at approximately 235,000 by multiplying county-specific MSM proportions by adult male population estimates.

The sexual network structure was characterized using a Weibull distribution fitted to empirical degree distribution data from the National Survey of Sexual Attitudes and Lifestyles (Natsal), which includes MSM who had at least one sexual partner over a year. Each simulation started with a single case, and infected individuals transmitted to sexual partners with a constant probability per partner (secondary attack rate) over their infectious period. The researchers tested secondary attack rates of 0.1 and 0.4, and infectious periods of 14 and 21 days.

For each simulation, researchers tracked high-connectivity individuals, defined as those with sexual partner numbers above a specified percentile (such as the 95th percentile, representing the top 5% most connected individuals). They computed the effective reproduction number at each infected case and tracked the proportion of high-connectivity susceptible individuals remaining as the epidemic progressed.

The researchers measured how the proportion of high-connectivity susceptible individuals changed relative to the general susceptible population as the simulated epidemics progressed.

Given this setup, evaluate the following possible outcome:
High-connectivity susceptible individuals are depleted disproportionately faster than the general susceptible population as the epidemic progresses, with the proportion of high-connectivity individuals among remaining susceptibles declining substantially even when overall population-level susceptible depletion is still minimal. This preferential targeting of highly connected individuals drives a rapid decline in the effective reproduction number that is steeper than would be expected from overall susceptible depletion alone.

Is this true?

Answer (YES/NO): YES